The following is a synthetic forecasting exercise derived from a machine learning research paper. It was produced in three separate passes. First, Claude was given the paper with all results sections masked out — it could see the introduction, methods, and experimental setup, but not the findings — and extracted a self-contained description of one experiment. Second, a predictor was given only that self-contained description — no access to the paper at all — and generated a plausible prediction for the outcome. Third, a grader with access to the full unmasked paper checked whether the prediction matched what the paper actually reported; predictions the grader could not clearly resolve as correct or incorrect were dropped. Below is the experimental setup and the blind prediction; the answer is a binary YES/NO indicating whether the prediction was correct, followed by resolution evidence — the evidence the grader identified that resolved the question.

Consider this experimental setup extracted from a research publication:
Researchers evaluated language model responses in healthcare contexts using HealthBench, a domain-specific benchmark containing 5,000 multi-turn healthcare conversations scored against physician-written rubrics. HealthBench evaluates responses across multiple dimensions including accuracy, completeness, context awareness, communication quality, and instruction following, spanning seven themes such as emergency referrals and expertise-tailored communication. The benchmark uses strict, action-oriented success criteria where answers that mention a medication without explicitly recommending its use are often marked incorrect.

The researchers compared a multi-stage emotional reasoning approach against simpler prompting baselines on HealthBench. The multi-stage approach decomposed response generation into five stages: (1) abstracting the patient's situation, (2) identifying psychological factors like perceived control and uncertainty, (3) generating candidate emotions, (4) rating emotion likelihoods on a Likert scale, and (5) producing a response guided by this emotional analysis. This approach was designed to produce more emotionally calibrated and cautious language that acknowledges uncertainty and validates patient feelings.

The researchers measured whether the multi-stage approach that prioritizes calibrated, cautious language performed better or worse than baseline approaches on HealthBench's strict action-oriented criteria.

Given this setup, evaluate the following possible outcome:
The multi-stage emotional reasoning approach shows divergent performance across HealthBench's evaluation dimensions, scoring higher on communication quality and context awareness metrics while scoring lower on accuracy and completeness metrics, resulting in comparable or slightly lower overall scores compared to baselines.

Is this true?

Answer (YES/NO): NO